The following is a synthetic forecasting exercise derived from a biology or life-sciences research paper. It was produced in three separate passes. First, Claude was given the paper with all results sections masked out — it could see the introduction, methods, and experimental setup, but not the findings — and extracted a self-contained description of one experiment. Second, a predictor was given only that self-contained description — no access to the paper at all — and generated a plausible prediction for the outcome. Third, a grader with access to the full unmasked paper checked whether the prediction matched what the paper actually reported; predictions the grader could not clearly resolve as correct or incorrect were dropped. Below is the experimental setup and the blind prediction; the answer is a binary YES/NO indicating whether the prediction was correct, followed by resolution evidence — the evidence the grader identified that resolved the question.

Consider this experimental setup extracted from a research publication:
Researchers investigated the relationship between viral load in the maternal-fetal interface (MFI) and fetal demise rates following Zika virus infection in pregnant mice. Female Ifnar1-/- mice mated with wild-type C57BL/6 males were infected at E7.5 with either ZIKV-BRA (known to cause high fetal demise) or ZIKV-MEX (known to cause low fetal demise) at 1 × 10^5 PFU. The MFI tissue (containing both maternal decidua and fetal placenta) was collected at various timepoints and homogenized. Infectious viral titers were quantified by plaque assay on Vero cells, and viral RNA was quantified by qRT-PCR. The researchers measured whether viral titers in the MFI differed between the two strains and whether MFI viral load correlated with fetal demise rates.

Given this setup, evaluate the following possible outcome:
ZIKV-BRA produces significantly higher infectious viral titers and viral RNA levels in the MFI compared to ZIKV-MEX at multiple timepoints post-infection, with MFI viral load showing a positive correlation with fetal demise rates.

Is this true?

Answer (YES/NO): NO